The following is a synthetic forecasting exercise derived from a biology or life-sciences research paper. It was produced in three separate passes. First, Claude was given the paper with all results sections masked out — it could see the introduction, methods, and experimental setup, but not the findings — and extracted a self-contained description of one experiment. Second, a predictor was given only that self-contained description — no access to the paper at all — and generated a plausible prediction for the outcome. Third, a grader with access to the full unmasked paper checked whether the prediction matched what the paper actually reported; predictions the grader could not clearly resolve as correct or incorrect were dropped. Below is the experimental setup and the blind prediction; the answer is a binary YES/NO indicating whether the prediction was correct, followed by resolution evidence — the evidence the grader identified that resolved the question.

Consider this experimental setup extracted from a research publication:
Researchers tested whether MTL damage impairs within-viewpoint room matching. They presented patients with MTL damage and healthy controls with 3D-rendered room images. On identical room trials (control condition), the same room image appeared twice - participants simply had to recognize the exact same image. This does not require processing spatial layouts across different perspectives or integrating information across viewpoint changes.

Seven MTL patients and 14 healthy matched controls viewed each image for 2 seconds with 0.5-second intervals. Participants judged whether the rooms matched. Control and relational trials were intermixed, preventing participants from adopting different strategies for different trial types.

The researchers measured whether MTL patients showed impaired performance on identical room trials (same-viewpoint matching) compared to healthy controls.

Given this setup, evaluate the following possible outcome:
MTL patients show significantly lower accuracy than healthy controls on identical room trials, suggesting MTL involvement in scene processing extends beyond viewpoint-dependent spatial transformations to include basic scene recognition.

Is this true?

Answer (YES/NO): NO